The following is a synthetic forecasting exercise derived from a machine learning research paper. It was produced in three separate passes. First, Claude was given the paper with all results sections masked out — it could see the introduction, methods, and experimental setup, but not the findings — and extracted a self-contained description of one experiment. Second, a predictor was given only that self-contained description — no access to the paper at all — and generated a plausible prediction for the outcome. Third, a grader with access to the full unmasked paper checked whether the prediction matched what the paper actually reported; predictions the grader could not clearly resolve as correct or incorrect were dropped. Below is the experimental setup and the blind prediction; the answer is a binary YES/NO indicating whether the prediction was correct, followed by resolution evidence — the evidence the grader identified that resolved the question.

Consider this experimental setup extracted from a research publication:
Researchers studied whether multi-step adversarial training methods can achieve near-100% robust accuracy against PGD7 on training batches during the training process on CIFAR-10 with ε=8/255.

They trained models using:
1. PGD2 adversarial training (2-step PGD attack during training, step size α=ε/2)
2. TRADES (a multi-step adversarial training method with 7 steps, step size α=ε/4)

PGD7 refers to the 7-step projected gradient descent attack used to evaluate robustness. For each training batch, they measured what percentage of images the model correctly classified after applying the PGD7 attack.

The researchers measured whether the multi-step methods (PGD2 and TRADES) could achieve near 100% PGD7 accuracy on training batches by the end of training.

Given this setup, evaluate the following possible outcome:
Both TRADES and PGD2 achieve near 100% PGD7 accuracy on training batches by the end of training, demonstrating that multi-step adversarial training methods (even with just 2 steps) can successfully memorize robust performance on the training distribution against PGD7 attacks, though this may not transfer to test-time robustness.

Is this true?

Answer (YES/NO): YES